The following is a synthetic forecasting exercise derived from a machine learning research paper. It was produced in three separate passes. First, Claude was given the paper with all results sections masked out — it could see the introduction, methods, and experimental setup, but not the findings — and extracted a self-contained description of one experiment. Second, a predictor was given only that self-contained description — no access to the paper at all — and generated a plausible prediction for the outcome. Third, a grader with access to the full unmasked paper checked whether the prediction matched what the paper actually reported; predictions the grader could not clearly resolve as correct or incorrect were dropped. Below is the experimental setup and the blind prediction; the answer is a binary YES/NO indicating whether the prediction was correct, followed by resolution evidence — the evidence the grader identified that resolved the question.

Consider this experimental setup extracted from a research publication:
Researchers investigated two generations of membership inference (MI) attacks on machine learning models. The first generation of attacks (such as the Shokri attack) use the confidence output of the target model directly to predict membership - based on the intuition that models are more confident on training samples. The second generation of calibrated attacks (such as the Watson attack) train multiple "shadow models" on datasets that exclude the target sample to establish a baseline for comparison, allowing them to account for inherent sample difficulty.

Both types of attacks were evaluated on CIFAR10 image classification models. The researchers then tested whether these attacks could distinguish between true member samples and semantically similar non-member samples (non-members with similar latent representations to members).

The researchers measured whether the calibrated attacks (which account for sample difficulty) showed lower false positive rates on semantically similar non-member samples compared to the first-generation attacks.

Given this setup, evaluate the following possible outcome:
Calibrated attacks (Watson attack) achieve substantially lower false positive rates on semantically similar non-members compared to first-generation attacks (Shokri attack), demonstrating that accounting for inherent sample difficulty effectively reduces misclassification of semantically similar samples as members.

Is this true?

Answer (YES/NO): NO